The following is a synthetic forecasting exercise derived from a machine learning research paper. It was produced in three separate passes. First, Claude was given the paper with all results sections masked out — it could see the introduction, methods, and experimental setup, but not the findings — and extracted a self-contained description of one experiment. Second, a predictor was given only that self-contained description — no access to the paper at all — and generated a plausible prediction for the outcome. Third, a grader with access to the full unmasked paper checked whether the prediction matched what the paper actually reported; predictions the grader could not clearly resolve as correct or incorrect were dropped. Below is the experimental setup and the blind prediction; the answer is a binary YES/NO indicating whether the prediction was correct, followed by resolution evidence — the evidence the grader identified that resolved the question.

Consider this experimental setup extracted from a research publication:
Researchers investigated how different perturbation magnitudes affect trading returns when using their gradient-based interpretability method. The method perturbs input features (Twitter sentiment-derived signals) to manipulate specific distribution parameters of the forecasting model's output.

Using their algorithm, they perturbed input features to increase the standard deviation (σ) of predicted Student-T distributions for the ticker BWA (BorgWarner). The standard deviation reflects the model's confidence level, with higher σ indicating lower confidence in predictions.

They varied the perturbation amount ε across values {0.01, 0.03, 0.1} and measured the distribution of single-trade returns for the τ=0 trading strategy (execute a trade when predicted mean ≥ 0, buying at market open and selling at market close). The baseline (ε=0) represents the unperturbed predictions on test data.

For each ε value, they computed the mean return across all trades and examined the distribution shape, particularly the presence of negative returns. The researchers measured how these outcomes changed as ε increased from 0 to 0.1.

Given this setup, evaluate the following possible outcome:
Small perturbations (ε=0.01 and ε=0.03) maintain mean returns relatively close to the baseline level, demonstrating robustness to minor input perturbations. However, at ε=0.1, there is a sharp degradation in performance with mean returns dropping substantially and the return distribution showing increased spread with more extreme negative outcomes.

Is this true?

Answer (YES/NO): NO